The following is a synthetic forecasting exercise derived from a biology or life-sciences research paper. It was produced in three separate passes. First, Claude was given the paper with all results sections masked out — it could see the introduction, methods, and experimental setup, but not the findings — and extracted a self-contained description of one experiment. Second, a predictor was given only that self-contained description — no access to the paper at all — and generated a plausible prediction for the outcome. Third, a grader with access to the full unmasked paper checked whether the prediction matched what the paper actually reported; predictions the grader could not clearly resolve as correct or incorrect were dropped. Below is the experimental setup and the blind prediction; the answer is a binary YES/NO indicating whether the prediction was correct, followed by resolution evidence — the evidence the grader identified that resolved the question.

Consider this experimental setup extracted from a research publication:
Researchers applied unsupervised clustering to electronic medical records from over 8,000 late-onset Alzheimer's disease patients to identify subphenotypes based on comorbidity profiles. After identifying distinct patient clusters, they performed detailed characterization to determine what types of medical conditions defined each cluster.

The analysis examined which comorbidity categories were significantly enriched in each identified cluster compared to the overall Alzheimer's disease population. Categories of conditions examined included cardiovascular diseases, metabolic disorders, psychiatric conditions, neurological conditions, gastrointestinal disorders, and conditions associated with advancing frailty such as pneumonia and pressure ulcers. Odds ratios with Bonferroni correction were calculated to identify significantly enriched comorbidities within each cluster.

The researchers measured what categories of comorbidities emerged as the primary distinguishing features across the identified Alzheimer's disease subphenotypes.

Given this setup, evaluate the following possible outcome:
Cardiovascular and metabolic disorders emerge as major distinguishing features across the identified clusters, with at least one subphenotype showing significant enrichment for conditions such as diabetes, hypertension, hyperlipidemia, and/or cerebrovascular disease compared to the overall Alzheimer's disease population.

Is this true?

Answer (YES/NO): YES